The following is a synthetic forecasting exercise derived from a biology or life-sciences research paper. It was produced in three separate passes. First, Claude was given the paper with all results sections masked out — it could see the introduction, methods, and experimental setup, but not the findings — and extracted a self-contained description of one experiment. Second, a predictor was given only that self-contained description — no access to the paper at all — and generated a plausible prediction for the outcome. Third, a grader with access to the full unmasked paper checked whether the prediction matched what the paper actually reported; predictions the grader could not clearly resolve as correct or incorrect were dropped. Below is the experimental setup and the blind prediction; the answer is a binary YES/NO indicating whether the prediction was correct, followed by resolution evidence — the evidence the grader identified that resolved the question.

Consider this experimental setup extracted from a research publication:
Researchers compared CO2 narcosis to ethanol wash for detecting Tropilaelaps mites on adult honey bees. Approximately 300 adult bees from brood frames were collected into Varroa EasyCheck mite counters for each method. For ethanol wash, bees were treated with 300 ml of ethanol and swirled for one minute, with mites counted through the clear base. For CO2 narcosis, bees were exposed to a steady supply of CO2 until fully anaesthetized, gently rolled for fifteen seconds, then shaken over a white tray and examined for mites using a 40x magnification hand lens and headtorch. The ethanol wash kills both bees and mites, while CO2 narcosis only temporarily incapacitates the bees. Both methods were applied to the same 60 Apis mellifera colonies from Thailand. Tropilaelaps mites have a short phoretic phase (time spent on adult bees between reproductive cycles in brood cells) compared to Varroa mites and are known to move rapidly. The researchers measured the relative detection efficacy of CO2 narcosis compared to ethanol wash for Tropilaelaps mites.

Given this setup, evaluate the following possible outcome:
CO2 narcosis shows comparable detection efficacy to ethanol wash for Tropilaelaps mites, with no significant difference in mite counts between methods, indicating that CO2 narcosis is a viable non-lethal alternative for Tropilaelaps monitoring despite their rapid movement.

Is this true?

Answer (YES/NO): NO